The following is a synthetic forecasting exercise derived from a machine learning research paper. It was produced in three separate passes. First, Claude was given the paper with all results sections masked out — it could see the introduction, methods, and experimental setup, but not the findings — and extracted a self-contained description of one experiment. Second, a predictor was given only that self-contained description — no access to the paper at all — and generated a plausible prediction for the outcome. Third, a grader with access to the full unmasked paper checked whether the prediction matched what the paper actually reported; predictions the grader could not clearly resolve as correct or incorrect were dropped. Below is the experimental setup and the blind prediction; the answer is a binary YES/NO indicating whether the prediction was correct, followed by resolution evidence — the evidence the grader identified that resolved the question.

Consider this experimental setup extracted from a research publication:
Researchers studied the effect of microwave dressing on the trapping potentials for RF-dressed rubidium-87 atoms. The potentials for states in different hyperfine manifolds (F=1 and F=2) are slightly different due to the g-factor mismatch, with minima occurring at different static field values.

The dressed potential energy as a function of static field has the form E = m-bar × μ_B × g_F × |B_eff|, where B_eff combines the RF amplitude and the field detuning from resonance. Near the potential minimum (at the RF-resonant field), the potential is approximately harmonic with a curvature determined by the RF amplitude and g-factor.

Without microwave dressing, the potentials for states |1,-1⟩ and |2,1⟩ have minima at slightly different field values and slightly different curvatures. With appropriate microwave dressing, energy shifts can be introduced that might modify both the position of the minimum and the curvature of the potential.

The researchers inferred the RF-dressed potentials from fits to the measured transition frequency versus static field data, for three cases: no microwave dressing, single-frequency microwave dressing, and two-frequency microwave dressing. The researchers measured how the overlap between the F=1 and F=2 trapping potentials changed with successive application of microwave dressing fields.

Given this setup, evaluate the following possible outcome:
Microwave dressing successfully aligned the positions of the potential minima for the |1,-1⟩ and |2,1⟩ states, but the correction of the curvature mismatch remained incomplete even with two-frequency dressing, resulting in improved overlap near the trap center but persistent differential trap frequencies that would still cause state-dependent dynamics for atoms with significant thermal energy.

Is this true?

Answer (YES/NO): NO